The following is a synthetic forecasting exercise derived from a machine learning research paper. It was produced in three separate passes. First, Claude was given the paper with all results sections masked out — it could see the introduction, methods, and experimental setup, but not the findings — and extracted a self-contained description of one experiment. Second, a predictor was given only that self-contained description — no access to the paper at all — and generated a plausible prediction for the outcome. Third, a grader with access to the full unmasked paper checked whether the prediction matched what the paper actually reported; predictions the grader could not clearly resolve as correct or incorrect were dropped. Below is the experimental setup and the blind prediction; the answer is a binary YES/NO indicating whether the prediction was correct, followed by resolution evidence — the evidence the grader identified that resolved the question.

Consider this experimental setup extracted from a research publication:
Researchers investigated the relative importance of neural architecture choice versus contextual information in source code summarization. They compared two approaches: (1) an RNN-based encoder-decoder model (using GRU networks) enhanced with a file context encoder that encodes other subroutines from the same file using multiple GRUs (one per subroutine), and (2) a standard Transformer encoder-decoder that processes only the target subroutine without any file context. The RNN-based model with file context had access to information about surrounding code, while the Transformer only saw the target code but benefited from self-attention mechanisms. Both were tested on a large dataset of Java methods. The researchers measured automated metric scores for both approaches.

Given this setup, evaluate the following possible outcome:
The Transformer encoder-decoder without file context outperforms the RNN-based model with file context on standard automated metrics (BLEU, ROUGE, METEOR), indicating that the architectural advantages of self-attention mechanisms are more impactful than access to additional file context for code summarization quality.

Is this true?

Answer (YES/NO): NO